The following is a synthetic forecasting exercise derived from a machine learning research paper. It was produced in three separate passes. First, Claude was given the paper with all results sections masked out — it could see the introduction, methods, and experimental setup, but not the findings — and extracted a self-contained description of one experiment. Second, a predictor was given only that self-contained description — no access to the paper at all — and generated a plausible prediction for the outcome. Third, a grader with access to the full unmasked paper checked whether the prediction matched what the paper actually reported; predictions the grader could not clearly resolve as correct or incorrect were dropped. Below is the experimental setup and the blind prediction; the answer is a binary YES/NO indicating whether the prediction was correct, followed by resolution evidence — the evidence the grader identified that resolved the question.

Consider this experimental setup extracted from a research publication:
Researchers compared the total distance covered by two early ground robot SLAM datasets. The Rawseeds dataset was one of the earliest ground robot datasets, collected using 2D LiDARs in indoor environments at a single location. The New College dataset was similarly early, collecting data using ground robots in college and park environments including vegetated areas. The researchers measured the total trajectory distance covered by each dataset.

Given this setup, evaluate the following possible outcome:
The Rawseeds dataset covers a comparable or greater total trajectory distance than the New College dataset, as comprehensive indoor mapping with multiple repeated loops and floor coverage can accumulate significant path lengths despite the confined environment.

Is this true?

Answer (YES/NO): YES